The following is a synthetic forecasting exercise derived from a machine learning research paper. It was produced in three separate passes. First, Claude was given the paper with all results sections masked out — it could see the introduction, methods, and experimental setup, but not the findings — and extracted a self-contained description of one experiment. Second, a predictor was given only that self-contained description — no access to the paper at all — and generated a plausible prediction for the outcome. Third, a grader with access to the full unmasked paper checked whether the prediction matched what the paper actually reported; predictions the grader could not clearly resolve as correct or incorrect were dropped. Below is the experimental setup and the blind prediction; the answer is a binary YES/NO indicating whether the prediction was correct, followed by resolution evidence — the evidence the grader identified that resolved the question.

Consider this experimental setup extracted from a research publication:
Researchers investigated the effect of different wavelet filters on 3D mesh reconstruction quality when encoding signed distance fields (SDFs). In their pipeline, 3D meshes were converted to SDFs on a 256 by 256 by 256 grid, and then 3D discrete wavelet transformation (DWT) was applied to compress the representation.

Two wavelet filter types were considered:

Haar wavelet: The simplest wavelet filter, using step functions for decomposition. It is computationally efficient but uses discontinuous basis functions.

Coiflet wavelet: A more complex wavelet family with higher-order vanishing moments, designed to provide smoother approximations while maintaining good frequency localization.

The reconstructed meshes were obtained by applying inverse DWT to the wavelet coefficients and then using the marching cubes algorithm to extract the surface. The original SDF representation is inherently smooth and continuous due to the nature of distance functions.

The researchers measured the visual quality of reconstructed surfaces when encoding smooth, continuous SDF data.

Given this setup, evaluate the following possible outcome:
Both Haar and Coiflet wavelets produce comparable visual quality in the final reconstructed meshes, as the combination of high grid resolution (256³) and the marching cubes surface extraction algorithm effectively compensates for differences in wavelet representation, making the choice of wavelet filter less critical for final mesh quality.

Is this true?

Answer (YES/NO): NO